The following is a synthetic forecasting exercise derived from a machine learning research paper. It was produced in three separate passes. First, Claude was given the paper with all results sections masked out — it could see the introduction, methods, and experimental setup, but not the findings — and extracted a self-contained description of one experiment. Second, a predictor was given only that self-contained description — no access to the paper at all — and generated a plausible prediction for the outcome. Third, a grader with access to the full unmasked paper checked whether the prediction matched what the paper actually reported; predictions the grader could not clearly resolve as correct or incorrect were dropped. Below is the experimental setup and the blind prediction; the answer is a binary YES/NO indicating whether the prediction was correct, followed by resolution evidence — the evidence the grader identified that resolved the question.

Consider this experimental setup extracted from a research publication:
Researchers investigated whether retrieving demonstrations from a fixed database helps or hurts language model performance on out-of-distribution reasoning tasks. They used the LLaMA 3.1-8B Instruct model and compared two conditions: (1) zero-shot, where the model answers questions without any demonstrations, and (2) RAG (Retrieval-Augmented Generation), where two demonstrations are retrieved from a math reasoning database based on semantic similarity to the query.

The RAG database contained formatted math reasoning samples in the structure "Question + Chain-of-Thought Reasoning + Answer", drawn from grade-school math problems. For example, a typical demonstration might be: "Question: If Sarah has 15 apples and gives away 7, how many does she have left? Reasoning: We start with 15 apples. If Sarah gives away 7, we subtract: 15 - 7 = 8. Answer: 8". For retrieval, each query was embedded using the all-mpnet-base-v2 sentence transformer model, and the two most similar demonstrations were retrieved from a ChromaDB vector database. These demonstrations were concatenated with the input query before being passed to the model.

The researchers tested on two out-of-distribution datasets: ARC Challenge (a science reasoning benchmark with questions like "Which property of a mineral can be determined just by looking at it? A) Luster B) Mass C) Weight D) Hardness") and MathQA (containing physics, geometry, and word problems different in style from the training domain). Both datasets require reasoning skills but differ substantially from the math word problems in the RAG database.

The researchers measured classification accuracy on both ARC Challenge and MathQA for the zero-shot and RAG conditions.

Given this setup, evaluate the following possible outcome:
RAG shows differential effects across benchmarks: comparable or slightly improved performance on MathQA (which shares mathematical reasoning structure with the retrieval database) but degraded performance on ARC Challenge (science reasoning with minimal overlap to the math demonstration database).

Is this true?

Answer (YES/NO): NO